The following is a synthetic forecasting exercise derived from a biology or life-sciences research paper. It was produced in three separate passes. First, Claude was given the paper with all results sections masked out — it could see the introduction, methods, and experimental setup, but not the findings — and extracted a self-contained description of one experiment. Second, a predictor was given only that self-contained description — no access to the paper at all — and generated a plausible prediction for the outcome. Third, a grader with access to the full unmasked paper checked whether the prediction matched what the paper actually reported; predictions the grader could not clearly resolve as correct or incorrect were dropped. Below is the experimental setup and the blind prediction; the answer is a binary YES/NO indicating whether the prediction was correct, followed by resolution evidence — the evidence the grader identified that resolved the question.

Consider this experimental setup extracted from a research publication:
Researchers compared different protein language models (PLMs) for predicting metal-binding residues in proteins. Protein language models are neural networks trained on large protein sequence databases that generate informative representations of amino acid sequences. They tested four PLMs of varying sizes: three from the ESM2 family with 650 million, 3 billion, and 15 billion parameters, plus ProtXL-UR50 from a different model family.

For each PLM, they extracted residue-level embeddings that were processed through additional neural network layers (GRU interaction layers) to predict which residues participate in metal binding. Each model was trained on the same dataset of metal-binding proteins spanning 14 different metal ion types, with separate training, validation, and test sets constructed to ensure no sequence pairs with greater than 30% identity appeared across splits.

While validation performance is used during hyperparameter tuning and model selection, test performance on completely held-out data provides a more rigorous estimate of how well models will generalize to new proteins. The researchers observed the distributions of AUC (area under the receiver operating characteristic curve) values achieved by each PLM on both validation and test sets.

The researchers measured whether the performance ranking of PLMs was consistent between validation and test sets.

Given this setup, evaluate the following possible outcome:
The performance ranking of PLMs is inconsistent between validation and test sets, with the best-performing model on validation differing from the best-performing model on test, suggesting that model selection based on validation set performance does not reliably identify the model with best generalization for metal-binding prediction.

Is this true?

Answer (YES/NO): YES